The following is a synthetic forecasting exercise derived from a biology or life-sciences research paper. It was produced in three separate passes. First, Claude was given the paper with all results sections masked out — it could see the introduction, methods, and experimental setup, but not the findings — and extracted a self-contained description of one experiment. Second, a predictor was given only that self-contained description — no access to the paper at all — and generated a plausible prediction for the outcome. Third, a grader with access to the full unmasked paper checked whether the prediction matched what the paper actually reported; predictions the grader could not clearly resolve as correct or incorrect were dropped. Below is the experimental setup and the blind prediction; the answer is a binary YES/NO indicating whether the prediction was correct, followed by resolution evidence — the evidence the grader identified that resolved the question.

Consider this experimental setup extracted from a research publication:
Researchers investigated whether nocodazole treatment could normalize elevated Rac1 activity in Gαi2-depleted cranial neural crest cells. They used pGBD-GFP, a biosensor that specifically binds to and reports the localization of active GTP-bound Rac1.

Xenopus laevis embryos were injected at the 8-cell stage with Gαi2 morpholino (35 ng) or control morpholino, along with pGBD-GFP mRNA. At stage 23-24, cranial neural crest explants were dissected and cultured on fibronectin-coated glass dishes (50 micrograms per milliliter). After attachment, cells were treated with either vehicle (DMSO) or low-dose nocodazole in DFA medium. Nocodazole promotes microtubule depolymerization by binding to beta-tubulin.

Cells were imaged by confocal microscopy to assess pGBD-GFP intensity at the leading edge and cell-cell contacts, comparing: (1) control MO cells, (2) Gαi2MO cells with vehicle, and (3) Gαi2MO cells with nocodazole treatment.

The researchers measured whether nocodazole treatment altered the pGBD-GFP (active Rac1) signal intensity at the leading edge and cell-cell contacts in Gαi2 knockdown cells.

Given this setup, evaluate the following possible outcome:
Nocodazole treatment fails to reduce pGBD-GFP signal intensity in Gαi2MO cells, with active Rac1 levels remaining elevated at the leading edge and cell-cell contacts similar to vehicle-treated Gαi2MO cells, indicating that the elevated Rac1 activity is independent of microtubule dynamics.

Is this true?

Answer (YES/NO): NO